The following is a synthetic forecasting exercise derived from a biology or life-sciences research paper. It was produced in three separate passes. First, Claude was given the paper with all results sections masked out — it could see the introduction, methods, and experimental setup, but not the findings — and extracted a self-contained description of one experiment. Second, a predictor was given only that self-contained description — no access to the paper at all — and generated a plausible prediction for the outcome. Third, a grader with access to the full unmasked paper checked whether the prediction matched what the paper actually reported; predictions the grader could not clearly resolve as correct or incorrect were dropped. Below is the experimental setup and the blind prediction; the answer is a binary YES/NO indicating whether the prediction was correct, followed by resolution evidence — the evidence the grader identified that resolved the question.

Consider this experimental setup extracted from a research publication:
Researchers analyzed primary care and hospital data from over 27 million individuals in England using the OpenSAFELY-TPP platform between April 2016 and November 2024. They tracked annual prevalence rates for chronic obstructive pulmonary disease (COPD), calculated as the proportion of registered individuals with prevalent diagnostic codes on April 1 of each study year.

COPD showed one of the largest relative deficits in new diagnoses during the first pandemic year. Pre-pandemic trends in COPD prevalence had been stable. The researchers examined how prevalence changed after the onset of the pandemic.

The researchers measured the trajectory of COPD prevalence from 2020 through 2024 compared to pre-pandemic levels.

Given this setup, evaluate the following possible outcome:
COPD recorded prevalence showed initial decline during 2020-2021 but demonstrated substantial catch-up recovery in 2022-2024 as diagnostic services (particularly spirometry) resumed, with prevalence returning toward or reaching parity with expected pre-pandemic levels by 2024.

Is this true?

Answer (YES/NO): NO